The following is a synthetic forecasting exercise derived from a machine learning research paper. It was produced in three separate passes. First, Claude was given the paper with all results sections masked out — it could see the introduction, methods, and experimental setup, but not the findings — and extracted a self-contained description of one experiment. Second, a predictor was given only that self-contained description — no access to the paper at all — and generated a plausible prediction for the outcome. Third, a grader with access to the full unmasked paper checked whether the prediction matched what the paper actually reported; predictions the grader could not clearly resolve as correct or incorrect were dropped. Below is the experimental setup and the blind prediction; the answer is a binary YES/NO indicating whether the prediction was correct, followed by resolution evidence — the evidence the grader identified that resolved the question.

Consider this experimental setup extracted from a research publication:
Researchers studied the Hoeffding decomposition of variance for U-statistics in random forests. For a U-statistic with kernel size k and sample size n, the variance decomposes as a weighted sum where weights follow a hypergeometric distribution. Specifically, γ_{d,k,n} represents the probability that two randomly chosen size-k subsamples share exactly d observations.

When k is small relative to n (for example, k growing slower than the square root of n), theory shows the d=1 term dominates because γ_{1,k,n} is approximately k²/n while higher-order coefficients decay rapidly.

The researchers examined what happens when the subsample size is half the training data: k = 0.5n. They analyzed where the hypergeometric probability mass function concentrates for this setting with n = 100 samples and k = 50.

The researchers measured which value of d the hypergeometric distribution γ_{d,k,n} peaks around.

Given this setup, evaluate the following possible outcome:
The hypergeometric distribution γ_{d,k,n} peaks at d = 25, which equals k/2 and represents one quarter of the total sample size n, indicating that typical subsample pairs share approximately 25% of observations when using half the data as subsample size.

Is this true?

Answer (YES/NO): YES